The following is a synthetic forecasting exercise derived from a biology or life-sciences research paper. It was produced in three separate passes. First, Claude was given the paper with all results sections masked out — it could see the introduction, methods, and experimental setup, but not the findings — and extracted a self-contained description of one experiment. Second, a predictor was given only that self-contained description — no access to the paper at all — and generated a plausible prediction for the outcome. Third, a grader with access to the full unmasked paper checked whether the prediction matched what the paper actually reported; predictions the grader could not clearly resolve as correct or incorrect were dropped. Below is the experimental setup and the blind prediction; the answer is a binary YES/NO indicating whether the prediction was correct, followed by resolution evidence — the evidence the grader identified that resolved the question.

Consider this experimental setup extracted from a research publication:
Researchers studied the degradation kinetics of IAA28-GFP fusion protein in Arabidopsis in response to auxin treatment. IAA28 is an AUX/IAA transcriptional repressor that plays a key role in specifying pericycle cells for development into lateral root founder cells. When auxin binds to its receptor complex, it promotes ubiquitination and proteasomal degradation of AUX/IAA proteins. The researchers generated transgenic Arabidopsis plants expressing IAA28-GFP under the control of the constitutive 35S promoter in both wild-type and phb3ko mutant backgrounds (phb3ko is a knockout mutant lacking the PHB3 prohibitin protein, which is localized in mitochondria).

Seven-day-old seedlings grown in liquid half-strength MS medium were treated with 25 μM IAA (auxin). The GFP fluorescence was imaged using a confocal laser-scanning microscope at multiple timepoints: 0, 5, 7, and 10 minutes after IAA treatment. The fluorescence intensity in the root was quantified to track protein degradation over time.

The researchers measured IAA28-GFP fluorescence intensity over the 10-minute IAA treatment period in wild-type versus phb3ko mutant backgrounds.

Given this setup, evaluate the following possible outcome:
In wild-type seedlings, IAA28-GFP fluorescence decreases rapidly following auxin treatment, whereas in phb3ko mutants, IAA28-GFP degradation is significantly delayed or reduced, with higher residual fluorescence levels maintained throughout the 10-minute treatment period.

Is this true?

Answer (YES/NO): YES